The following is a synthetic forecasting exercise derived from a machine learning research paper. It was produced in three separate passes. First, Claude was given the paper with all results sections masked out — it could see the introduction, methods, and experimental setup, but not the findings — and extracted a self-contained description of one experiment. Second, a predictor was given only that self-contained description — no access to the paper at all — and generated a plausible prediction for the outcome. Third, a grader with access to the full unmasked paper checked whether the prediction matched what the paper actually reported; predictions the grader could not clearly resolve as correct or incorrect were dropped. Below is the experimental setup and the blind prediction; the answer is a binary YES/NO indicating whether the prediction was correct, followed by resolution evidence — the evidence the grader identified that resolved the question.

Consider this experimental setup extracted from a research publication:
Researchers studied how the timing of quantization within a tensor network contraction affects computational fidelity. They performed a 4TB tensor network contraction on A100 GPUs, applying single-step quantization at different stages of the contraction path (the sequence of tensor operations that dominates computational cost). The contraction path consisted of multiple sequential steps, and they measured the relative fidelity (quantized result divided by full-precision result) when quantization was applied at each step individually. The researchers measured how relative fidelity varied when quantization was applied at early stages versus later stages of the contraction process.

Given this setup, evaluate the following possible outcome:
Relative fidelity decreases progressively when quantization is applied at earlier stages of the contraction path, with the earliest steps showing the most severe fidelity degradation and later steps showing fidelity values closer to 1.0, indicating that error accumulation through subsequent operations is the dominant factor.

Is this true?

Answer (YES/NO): YES